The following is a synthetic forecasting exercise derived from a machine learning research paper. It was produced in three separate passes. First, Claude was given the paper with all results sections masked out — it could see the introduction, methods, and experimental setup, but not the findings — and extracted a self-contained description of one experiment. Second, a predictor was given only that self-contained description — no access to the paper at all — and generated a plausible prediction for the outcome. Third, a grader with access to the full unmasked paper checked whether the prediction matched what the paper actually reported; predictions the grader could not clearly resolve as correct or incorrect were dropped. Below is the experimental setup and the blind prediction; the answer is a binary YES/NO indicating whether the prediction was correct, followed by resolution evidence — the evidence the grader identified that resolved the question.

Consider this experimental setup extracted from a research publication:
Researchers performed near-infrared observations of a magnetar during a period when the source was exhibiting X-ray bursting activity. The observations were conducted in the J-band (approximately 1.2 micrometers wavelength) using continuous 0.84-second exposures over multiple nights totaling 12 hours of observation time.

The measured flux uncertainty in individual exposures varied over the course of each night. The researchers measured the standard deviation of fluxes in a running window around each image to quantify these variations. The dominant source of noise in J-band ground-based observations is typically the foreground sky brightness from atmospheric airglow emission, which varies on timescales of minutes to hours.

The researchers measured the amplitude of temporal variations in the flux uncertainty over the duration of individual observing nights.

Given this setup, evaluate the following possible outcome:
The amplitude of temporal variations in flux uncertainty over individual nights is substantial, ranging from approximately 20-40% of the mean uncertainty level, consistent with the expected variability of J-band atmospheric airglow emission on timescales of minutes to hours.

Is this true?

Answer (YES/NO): NO